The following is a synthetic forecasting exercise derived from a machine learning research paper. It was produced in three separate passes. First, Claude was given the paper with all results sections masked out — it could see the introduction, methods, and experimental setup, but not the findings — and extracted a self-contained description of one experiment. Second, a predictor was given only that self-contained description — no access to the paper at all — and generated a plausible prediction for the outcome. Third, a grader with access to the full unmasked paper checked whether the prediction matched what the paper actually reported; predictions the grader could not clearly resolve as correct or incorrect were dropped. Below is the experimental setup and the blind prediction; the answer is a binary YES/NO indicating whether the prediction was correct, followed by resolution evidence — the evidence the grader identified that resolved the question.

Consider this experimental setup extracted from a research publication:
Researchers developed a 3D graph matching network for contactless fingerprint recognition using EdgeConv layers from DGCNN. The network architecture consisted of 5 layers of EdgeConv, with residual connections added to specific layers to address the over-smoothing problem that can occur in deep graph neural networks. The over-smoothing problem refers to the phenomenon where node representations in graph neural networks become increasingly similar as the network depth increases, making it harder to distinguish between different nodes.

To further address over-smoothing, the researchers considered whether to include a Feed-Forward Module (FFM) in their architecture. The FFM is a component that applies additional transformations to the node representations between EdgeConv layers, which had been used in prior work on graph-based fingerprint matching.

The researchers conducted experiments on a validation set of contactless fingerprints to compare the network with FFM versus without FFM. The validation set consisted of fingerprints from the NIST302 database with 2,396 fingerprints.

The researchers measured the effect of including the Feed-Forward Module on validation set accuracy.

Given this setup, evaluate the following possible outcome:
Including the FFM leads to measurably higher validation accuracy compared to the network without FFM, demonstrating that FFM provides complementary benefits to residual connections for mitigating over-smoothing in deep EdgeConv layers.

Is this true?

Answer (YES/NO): NO